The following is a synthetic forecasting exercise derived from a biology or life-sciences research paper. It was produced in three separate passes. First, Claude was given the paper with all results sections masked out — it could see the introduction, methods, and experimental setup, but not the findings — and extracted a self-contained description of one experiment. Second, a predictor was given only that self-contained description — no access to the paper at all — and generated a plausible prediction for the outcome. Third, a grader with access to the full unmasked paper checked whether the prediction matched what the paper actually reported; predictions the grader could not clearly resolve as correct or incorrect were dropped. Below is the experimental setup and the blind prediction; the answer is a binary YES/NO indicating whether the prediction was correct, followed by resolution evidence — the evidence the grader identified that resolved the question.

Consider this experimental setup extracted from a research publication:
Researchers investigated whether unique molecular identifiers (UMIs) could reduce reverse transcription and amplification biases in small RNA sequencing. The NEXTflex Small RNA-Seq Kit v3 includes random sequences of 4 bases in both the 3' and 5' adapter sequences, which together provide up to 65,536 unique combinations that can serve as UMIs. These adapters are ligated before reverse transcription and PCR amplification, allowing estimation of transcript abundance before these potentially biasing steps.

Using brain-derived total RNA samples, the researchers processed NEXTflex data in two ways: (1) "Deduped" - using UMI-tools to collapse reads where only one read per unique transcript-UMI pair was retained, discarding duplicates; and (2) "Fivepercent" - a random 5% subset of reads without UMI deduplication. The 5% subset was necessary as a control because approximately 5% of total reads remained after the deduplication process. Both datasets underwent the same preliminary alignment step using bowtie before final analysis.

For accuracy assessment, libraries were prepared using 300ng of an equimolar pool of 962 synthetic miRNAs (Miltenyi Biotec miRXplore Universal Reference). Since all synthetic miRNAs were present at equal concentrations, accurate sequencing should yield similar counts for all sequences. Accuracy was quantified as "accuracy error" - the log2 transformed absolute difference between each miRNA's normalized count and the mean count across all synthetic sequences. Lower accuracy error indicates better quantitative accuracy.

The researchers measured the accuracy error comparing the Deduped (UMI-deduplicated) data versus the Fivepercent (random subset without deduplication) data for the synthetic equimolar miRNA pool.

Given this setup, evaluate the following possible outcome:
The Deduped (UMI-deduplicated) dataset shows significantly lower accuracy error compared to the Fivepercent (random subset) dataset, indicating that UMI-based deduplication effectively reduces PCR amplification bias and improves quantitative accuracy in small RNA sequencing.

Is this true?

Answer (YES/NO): YES